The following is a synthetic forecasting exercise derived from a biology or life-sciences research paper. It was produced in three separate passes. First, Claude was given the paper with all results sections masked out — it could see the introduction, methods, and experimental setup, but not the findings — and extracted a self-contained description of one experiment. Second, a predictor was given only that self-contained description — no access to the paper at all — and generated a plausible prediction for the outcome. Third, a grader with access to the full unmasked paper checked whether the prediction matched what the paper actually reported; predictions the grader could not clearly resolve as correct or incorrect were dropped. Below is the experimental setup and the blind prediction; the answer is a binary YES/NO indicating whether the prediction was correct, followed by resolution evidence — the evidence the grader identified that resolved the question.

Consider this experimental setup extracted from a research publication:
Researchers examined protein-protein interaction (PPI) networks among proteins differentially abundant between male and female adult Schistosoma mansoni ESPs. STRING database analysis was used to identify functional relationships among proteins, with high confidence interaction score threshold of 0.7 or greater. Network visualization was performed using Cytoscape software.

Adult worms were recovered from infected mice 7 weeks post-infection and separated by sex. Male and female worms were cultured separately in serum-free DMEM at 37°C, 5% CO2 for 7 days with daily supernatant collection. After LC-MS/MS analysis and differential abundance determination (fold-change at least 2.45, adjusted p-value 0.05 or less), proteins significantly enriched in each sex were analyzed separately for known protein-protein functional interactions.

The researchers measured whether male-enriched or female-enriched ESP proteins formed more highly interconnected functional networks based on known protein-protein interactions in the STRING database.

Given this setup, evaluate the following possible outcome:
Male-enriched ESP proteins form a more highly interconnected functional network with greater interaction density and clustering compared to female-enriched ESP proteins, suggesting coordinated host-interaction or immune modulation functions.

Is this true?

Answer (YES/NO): NO